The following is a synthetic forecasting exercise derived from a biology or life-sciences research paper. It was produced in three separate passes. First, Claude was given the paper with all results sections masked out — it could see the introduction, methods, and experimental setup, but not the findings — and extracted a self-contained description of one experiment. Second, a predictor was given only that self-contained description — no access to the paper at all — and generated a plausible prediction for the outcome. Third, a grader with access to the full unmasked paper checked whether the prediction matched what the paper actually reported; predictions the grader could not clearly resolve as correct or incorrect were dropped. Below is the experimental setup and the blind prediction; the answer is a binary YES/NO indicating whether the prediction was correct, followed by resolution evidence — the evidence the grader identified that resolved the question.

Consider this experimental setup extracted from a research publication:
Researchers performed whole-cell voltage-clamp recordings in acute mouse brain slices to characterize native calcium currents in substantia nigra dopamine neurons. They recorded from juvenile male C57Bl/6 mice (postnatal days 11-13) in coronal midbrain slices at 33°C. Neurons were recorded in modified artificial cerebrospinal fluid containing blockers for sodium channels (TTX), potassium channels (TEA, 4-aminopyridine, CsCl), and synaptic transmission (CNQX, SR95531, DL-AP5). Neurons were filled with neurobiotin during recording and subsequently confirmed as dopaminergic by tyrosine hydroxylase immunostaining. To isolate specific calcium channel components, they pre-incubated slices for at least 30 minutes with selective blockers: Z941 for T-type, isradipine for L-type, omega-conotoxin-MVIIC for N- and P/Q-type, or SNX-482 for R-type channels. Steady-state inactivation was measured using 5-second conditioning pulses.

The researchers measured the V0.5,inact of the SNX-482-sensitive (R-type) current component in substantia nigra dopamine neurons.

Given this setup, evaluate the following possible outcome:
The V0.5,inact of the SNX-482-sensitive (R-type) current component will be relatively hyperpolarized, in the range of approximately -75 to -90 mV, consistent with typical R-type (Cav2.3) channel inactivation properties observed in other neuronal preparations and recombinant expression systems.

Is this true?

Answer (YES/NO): NO